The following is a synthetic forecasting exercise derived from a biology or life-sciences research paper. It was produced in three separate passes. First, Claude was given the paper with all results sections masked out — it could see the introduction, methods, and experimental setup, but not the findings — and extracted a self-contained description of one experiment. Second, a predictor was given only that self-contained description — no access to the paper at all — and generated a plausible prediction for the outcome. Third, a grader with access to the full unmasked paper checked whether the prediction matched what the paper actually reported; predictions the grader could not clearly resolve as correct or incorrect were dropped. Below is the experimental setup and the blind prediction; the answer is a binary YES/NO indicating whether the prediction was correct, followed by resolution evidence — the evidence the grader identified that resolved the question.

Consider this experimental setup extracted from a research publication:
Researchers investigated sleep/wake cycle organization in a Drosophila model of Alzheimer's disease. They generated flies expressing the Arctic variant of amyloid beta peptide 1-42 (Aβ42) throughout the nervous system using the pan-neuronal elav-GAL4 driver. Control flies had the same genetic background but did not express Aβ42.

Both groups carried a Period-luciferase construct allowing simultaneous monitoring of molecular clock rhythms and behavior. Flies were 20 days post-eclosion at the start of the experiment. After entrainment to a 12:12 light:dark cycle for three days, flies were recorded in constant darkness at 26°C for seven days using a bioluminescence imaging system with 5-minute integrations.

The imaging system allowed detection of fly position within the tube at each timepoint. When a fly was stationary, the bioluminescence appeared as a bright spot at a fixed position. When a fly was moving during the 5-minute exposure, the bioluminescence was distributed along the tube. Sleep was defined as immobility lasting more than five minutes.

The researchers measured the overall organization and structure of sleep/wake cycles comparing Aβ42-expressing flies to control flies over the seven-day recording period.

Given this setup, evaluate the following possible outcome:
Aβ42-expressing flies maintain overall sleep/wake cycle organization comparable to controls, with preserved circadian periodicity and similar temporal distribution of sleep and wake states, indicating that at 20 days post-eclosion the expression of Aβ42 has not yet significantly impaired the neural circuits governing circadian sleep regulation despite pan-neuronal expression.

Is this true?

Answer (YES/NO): NO